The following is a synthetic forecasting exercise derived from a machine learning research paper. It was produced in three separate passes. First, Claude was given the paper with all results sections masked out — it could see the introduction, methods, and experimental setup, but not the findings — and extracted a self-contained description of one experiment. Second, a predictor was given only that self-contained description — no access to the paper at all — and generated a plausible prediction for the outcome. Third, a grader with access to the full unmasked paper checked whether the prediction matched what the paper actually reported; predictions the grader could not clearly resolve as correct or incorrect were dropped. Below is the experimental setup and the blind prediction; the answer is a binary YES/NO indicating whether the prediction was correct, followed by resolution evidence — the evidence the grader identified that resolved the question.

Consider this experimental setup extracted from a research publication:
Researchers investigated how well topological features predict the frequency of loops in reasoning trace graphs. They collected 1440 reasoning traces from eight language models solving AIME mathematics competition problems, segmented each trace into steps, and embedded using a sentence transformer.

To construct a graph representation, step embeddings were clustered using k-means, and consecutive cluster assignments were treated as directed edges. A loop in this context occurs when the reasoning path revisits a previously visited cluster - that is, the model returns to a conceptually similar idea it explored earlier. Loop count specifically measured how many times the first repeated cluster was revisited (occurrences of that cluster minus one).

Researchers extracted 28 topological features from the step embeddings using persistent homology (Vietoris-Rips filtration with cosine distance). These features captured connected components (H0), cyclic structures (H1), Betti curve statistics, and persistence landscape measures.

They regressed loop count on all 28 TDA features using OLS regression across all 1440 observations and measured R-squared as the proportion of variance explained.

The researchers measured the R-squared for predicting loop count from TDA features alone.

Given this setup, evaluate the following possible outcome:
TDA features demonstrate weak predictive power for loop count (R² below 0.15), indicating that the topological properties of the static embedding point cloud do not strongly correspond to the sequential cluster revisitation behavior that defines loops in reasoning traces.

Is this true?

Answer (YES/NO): YES